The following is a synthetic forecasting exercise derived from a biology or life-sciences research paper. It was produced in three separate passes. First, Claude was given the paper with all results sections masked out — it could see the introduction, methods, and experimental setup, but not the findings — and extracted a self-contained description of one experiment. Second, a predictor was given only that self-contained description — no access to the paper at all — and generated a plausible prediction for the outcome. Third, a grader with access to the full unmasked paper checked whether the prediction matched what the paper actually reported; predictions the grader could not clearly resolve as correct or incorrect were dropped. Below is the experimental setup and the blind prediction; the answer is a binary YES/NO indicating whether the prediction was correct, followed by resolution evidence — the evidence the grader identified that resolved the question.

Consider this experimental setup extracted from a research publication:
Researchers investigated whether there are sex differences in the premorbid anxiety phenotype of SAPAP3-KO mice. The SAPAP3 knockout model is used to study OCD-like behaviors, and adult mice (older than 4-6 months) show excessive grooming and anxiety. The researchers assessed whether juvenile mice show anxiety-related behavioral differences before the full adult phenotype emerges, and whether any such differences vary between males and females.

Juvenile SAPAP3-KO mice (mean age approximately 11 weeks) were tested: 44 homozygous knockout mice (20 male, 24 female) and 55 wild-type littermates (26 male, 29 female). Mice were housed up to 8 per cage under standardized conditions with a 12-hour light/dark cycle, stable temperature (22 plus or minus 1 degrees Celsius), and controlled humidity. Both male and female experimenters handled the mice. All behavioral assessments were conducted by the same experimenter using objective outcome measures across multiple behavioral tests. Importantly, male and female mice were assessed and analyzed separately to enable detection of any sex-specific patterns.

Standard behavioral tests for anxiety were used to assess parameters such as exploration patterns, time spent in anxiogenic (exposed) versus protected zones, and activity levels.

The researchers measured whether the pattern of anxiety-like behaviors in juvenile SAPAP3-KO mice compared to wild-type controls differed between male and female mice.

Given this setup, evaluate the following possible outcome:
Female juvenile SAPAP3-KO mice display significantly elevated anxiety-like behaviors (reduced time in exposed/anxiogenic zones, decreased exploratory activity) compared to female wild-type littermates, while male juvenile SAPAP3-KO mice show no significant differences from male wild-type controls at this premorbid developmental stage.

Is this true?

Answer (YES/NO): NO